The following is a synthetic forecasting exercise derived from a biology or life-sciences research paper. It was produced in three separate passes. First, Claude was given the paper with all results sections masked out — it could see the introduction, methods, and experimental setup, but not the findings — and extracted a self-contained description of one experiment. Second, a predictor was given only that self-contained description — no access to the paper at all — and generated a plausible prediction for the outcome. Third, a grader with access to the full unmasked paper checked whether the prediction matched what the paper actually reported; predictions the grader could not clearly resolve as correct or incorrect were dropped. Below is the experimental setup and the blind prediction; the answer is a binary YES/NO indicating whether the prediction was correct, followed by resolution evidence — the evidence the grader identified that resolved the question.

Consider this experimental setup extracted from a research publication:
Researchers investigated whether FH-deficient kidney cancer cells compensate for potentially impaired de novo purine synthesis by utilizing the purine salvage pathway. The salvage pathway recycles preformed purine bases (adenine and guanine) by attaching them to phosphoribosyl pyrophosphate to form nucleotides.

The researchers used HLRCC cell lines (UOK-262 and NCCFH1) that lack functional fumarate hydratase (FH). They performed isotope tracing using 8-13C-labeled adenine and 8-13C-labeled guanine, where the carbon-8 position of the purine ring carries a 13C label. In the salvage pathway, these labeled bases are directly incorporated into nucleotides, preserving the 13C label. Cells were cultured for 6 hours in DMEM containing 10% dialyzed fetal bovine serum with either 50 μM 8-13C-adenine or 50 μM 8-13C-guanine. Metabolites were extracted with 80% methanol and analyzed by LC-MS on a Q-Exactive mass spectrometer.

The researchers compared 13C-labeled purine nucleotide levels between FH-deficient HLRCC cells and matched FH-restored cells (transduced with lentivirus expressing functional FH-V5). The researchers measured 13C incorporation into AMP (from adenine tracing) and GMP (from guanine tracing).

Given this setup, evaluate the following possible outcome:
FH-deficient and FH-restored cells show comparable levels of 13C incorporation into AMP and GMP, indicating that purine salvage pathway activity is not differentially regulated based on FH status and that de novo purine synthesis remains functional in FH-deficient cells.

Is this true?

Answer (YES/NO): NO